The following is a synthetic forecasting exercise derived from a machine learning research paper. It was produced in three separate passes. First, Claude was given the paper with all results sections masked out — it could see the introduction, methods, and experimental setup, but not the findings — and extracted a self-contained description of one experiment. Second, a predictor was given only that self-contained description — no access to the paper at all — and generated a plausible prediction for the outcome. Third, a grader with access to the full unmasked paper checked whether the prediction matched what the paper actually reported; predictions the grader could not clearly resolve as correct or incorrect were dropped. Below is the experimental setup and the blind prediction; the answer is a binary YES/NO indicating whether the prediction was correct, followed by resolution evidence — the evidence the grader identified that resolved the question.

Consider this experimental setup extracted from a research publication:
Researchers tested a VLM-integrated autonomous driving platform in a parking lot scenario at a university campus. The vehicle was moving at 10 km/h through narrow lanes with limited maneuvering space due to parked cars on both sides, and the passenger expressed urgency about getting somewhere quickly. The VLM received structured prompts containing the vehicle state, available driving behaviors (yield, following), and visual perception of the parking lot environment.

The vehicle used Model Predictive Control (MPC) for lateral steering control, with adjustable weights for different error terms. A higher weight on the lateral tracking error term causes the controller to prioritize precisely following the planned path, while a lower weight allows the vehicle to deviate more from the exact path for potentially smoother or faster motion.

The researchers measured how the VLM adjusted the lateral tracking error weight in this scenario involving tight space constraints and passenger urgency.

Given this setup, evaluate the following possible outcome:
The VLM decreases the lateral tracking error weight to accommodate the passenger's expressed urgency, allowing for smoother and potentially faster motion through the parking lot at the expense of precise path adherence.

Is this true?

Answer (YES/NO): NO